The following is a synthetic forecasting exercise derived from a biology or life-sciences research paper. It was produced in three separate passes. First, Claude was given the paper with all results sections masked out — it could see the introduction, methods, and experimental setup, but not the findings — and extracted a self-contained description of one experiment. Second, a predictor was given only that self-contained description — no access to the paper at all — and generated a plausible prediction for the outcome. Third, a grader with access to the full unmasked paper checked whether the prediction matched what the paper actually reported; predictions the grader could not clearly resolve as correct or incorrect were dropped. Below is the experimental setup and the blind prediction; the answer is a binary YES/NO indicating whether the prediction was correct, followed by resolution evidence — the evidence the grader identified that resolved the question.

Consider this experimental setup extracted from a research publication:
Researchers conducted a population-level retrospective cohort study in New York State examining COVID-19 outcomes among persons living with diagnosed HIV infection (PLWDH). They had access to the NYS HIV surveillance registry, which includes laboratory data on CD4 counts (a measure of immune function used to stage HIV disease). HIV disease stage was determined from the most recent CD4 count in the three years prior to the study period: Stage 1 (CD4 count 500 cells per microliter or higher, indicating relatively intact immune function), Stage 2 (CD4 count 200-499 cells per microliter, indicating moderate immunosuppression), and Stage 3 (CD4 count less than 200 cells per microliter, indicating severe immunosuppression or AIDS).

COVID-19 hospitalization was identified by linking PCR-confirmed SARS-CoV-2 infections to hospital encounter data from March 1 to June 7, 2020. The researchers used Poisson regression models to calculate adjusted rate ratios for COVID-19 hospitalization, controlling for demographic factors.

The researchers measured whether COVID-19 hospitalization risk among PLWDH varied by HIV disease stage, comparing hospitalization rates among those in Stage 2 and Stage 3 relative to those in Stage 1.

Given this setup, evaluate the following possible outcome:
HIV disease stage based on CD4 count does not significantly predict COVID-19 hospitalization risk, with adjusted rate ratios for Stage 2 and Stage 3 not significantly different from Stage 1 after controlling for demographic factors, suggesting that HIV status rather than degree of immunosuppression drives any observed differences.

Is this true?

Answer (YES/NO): NO